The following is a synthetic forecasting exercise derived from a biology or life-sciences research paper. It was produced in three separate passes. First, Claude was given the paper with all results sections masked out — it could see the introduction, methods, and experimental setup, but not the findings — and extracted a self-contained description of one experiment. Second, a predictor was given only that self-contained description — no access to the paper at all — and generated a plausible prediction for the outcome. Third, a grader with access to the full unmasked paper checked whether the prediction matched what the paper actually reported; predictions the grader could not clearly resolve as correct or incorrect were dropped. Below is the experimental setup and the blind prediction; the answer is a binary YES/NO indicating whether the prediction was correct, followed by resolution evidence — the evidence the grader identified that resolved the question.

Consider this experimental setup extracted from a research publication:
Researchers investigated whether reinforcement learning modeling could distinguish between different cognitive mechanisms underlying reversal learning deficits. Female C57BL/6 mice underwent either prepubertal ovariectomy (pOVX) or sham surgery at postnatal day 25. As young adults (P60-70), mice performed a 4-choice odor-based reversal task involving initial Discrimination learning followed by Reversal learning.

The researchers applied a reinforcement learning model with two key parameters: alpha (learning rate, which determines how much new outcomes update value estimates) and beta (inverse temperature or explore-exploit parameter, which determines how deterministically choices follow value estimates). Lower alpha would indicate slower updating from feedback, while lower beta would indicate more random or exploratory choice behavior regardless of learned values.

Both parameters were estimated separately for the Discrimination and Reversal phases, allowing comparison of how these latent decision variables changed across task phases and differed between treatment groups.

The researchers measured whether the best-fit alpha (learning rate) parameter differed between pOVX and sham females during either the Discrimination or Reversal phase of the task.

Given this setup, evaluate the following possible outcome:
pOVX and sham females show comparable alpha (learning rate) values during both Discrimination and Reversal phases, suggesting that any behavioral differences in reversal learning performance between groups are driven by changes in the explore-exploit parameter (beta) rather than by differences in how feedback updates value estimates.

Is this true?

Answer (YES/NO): YES